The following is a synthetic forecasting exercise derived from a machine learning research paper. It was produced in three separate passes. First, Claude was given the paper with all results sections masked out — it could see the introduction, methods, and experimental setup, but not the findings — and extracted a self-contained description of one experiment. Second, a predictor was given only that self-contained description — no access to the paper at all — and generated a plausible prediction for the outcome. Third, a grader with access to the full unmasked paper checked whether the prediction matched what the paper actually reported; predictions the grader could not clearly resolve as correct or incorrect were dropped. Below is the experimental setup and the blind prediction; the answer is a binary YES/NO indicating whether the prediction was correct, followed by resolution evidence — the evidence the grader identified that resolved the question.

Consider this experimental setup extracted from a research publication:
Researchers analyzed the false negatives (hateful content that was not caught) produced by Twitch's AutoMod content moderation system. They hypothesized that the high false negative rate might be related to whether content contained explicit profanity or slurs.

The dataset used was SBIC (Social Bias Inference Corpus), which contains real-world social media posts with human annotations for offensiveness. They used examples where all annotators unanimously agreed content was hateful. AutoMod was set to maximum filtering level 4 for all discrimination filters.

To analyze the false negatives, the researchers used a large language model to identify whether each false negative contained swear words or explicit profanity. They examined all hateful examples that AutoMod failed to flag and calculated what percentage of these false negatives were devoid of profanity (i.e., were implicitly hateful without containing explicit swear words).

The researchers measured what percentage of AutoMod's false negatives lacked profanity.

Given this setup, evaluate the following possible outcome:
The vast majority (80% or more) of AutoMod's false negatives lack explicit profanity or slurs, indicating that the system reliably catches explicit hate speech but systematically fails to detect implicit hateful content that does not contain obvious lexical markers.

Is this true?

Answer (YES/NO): YES